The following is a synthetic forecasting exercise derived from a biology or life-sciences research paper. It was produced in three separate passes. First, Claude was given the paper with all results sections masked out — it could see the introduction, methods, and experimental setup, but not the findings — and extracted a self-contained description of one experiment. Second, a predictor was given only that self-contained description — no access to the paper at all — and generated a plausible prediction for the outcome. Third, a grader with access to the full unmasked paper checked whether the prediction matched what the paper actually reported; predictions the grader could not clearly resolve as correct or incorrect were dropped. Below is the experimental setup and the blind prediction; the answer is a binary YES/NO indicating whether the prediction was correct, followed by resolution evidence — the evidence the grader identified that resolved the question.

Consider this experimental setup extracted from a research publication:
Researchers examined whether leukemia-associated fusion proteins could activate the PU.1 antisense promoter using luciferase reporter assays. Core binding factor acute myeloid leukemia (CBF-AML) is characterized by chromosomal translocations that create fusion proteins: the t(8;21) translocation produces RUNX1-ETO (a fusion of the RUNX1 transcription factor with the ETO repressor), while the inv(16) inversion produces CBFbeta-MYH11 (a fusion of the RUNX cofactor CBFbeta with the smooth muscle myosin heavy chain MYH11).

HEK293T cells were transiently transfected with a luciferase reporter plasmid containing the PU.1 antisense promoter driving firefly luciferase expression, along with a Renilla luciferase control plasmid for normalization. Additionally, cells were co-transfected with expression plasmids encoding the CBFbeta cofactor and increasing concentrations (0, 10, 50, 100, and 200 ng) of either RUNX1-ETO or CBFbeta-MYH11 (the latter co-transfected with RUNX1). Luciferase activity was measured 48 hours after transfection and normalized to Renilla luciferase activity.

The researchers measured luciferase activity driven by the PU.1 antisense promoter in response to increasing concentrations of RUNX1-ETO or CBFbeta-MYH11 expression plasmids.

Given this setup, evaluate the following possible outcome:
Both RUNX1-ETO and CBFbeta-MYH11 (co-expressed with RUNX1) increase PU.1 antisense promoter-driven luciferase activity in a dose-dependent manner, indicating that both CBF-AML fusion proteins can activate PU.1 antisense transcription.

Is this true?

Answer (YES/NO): YES